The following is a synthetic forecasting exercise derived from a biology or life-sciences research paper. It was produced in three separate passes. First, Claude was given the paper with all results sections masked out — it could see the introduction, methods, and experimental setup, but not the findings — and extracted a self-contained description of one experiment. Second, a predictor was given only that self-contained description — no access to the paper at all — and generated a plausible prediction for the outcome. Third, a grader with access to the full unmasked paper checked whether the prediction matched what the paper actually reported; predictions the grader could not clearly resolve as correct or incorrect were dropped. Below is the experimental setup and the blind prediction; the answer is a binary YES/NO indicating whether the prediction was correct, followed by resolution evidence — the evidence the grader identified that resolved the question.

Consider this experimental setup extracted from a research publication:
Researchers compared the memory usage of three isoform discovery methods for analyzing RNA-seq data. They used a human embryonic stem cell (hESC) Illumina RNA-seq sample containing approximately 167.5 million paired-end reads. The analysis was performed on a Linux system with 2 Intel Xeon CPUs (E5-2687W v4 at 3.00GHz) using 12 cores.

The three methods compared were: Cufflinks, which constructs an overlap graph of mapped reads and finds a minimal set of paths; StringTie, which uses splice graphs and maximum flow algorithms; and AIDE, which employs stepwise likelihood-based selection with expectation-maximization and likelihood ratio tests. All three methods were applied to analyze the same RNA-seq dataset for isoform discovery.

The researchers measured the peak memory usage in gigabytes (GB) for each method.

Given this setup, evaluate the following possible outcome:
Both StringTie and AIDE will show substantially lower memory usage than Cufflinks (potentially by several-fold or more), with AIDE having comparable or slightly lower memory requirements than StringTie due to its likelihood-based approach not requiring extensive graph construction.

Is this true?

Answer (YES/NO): NO